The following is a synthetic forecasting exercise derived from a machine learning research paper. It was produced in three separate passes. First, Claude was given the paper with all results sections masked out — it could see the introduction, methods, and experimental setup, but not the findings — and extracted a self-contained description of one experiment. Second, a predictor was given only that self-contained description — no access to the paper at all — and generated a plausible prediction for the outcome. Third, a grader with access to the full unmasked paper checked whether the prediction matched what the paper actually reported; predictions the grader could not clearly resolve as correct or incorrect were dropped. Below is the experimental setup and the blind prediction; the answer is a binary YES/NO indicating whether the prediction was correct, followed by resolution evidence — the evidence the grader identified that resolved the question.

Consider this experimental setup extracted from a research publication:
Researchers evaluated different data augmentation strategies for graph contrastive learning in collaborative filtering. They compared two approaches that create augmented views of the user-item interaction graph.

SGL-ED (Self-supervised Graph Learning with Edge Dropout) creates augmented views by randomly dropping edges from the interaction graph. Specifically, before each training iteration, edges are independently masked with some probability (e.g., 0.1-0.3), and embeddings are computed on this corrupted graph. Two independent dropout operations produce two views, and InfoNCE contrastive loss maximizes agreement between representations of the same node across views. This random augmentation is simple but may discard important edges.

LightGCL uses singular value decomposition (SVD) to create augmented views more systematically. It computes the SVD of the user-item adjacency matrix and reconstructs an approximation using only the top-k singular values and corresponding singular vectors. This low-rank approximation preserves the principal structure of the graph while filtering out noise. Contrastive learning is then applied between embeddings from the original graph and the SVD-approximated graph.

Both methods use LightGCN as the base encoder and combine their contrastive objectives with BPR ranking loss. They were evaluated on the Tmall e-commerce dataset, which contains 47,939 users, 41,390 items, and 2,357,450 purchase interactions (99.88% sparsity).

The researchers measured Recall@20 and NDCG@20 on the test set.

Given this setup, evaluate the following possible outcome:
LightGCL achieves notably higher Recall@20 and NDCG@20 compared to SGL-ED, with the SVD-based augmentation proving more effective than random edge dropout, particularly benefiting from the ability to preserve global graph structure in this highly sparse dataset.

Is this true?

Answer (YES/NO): YES